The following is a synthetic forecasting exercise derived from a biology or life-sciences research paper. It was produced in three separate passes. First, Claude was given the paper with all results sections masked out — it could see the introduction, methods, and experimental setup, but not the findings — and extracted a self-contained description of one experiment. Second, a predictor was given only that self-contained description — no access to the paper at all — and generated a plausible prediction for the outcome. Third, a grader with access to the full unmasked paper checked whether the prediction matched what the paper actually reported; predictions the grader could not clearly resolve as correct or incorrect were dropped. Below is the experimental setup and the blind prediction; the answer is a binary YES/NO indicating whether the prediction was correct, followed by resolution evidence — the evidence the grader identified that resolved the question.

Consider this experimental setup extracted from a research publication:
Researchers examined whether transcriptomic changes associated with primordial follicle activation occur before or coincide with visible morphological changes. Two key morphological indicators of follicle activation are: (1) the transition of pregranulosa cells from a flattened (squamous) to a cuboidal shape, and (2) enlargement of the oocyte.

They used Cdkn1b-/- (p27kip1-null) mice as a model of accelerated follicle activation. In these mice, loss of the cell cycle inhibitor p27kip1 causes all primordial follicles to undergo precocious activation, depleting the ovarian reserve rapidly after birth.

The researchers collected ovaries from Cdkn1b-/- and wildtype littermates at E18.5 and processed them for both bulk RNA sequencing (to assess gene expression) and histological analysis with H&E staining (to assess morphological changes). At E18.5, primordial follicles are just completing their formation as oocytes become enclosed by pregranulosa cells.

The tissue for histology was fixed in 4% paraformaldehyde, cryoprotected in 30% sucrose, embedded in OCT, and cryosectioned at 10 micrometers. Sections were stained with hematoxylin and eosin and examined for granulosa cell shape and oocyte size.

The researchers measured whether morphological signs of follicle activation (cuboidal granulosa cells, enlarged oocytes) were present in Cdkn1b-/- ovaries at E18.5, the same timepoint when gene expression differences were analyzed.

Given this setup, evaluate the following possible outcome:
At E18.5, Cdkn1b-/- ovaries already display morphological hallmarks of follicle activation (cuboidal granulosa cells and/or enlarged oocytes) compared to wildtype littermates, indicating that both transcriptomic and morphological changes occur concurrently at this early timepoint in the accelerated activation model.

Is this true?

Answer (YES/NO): NO